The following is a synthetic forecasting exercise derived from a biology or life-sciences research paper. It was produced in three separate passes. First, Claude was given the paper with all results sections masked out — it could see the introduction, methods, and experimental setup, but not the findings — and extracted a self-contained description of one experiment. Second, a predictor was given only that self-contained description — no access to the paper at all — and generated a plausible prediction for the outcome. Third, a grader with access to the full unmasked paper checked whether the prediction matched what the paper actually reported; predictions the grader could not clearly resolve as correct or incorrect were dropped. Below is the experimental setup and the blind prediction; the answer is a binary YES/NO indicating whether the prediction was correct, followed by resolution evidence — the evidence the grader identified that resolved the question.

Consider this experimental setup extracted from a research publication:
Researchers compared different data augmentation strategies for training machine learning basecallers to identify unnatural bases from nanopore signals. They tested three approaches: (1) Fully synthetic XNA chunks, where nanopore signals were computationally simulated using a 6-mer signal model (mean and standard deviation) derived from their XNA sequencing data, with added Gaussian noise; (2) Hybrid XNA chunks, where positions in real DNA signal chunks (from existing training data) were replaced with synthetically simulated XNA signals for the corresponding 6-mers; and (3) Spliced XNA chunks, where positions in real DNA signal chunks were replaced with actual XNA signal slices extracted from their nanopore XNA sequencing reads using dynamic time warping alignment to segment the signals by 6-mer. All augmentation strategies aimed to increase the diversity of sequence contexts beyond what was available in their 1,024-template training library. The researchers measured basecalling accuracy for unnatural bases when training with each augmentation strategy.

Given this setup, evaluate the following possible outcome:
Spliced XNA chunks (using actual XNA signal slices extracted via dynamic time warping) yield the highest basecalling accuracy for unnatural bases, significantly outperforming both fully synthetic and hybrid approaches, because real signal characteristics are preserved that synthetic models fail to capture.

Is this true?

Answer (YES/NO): YES